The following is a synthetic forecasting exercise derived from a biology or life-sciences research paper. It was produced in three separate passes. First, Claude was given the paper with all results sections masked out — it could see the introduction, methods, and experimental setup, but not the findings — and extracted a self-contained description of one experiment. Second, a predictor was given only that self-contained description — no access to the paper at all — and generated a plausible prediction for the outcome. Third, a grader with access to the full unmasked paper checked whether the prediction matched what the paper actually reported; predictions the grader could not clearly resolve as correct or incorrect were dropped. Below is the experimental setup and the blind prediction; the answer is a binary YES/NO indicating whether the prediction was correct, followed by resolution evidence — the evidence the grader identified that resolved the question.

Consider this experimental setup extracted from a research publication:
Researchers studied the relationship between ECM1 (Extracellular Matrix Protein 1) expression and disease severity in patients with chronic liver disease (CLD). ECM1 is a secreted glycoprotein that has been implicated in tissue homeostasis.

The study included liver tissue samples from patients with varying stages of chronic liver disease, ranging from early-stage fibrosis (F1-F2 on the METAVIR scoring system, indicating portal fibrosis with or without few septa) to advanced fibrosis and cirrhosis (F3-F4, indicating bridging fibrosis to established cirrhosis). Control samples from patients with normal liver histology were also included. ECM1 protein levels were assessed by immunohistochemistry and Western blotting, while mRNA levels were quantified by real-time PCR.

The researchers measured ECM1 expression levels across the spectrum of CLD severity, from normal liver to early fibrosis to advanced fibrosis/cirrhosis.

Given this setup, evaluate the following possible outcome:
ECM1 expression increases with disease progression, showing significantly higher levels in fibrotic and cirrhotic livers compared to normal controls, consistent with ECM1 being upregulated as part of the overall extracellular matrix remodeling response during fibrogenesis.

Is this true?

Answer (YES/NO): NO